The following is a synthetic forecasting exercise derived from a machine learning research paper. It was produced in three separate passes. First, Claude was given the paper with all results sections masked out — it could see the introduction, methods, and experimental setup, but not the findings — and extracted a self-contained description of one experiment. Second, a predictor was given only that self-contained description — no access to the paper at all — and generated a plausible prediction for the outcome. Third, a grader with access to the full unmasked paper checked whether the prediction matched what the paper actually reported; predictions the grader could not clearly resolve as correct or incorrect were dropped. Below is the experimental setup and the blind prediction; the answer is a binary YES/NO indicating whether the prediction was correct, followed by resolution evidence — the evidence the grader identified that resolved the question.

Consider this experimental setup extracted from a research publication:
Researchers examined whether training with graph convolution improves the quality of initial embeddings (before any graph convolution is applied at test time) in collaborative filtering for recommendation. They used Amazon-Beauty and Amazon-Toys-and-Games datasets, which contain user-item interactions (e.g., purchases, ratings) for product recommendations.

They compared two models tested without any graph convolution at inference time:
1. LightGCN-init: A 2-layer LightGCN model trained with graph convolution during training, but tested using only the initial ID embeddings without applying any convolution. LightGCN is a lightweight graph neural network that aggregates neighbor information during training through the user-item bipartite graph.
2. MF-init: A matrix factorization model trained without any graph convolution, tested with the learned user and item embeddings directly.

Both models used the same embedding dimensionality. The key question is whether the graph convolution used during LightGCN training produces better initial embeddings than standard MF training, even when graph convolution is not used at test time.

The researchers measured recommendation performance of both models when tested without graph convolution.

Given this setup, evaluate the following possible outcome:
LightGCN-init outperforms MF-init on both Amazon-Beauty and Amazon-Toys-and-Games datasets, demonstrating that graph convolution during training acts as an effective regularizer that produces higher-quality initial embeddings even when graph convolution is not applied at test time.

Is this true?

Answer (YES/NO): NO